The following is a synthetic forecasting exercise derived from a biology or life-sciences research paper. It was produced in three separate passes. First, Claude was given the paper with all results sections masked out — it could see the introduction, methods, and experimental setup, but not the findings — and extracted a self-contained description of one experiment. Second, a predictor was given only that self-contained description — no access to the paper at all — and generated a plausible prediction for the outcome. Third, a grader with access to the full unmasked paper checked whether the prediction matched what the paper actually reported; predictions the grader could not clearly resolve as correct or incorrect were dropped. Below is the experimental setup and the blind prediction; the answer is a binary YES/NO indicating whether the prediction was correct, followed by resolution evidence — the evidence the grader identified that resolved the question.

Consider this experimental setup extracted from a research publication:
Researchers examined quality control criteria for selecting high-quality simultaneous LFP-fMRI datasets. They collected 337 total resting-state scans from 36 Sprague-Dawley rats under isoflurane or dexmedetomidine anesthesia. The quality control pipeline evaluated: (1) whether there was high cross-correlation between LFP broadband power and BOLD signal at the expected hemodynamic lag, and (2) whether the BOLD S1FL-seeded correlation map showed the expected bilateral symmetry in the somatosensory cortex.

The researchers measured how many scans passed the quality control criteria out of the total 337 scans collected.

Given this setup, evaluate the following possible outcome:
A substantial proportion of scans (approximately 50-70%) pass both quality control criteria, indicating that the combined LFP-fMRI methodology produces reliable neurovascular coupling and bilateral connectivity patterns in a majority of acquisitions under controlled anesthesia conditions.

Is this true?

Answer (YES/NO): NO